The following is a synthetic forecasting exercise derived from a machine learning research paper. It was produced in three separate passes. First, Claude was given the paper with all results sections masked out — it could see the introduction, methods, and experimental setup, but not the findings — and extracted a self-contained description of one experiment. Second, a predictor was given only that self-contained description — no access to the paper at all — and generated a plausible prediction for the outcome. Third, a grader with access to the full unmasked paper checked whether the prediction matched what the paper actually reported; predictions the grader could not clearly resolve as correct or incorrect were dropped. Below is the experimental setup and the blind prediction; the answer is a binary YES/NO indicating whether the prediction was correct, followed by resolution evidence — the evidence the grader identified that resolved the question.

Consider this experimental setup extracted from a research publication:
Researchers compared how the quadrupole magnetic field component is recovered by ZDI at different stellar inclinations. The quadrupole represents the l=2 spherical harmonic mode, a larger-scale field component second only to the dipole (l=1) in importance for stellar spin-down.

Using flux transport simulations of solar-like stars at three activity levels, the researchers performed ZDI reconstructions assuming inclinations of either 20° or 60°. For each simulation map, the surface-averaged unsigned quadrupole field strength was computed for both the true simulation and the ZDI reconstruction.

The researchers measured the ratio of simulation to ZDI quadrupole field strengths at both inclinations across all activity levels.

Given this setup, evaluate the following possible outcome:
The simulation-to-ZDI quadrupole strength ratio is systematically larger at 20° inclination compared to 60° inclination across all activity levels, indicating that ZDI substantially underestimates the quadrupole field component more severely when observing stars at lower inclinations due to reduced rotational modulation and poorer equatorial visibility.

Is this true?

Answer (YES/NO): NO